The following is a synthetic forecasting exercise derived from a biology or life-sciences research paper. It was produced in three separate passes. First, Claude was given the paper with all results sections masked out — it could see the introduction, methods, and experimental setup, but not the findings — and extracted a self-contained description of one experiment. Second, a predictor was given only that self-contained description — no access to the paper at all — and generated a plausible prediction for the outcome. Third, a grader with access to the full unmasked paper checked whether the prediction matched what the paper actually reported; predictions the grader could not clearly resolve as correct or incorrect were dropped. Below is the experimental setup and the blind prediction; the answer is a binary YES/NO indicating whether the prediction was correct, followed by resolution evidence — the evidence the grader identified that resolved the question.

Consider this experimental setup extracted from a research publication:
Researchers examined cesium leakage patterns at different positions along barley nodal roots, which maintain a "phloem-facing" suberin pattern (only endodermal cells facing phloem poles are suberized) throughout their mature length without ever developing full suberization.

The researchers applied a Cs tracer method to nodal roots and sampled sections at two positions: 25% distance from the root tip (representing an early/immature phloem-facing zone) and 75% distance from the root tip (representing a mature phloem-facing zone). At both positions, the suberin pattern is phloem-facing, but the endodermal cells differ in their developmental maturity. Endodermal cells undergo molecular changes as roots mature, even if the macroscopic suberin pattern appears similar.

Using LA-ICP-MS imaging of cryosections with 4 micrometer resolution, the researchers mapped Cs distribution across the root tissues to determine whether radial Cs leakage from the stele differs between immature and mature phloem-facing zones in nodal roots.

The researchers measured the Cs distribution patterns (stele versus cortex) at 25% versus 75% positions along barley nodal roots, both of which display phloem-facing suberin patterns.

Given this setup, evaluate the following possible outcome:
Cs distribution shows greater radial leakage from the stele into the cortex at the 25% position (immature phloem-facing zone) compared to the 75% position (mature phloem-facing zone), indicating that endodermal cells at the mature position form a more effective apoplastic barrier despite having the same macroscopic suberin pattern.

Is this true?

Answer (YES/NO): NO